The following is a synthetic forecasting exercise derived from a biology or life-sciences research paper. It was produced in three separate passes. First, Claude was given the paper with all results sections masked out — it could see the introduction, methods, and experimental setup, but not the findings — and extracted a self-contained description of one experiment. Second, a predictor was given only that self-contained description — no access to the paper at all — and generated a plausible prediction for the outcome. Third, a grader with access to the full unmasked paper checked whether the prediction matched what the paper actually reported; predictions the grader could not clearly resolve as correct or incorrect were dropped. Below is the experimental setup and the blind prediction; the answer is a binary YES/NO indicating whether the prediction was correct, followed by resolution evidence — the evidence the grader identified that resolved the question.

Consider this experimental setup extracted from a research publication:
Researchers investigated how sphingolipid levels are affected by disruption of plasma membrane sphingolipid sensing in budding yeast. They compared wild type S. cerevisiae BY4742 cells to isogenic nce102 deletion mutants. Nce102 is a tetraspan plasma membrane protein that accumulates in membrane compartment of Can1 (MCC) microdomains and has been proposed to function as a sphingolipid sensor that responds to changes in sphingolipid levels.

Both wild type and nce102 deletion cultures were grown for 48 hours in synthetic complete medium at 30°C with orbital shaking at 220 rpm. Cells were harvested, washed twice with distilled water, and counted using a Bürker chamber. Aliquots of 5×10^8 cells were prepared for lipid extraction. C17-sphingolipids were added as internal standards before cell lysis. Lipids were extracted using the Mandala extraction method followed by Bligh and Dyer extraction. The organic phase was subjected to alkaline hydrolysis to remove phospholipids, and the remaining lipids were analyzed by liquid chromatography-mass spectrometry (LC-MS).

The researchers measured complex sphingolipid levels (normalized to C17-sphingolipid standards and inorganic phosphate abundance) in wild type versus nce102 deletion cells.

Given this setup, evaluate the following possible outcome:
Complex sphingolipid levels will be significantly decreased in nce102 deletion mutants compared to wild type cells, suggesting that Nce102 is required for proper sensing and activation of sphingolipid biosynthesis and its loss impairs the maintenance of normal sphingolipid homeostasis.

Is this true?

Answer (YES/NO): YES